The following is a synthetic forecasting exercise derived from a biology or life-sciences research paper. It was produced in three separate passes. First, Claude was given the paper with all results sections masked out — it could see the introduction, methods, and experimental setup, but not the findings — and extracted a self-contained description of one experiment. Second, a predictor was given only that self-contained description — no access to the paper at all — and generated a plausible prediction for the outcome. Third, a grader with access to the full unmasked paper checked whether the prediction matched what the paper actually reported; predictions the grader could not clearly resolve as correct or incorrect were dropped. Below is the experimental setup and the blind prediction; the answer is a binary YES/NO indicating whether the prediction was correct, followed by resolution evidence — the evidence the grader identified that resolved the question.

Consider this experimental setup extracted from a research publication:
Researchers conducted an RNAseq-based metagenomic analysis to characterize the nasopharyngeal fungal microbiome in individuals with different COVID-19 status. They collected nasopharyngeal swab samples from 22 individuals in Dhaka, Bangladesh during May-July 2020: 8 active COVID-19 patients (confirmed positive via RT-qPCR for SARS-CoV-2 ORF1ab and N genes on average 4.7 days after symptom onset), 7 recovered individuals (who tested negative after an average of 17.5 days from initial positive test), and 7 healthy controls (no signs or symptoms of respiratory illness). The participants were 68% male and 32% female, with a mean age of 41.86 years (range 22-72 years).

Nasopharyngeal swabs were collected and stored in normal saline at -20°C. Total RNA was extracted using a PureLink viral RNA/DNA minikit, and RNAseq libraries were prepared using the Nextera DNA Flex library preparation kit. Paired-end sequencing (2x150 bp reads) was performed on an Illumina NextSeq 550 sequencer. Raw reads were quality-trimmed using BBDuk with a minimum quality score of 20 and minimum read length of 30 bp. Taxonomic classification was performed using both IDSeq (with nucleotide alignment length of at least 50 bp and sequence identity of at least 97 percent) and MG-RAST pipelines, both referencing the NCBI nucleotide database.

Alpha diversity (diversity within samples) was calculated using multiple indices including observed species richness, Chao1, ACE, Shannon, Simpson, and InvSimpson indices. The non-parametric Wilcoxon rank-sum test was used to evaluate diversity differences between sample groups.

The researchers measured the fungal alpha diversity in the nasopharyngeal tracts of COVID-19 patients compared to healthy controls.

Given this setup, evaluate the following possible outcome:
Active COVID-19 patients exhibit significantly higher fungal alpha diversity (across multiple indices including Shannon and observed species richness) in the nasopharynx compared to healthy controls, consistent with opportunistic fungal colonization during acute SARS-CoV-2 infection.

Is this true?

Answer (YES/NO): YES